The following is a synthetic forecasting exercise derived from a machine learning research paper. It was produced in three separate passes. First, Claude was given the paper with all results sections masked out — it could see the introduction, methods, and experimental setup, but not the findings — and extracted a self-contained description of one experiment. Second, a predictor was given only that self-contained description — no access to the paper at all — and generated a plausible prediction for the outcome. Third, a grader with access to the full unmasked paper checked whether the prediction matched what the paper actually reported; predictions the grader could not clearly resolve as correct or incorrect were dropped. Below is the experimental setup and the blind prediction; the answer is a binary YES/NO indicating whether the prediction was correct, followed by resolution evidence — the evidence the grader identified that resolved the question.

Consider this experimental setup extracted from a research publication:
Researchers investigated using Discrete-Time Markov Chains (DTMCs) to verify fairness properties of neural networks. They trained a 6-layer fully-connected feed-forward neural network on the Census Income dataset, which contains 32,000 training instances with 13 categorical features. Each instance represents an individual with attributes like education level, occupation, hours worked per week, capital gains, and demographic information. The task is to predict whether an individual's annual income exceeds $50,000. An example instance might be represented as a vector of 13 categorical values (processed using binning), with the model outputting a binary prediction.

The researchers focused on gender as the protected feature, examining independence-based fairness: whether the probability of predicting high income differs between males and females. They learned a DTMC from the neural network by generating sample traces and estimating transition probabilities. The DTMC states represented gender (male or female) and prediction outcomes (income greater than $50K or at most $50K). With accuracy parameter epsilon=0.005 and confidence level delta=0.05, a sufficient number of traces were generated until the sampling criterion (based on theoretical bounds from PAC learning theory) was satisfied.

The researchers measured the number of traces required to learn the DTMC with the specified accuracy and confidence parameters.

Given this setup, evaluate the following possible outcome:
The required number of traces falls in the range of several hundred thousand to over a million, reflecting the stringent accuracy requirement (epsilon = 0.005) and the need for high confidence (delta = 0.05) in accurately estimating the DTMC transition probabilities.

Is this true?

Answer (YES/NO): NO